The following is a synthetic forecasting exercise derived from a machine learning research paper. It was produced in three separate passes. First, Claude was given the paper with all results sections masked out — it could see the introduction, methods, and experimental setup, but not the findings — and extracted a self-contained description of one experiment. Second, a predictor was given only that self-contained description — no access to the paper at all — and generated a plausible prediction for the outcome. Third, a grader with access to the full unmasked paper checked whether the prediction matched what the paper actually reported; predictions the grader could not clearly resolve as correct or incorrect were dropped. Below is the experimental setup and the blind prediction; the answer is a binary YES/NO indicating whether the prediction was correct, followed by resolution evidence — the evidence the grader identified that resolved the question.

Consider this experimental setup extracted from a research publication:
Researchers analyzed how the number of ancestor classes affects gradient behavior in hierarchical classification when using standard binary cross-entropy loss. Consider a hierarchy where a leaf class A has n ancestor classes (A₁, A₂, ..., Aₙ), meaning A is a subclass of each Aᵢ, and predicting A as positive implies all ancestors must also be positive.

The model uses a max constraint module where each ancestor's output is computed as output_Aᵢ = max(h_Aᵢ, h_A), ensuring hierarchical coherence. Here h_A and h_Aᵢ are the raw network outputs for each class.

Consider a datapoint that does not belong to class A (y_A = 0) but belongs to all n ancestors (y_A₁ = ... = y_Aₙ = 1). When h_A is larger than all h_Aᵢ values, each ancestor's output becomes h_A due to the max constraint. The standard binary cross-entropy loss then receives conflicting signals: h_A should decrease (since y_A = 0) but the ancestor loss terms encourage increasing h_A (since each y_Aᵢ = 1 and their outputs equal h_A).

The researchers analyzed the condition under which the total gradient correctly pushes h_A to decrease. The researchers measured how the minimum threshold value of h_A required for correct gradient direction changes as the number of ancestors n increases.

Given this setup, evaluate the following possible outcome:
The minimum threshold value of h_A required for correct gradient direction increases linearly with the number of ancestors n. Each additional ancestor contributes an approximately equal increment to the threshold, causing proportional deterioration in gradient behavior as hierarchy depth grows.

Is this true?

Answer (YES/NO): NO